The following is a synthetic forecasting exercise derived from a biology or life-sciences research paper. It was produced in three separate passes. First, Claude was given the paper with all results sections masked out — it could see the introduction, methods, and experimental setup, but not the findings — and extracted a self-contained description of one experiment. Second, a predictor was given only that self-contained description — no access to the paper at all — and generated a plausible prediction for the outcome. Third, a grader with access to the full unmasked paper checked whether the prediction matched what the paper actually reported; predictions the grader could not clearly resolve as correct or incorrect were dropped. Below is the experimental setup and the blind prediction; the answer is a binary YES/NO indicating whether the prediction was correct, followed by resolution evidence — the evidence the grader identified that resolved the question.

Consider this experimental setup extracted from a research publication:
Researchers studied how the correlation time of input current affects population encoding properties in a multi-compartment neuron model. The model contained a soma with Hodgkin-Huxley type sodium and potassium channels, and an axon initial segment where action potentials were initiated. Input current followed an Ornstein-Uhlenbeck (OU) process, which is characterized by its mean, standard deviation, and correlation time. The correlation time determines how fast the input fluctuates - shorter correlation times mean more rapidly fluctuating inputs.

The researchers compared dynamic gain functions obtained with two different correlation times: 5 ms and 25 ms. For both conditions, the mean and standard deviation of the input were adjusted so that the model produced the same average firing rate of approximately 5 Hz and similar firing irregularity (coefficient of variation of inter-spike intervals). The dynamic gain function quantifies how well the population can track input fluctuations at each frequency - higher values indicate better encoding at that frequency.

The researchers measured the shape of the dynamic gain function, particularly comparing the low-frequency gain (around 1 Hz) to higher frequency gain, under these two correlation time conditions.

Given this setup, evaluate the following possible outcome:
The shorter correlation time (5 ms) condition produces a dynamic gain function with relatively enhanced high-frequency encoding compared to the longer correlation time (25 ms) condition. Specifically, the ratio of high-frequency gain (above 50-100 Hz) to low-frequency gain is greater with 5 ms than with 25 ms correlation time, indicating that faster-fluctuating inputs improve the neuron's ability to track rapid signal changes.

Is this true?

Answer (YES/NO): NO